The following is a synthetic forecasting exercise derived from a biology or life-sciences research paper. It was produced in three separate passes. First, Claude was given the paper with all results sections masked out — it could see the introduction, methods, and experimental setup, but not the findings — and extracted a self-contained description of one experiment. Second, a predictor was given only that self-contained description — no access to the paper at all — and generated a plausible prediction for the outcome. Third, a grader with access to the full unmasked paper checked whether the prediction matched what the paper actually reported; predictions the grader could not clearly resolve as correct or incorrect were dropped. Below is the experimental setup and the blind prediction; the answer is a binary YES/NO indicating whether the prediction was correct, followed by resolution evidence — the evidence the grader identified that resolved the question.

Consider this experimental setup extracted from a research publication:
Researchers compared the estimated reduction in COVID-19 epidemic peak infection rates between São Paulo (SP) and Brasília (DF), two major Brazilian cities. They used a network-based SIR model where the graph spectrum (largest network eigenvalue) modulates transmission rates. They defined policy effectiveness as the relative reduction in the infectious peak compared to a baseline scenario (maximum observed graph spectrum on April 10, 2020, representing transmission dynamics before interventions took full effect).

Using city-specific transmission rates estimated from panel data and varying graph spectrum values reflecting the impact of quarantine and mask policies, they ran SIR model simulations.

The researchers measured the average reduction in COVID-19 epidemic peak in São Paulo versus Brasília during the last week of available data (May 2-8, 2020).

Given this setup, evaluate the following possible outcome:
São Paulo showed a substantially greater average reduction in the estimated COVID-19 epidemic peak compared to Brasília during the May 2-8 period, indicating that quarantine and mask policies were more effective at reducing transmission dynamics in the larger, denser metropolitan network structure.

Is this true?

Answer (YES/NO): NO